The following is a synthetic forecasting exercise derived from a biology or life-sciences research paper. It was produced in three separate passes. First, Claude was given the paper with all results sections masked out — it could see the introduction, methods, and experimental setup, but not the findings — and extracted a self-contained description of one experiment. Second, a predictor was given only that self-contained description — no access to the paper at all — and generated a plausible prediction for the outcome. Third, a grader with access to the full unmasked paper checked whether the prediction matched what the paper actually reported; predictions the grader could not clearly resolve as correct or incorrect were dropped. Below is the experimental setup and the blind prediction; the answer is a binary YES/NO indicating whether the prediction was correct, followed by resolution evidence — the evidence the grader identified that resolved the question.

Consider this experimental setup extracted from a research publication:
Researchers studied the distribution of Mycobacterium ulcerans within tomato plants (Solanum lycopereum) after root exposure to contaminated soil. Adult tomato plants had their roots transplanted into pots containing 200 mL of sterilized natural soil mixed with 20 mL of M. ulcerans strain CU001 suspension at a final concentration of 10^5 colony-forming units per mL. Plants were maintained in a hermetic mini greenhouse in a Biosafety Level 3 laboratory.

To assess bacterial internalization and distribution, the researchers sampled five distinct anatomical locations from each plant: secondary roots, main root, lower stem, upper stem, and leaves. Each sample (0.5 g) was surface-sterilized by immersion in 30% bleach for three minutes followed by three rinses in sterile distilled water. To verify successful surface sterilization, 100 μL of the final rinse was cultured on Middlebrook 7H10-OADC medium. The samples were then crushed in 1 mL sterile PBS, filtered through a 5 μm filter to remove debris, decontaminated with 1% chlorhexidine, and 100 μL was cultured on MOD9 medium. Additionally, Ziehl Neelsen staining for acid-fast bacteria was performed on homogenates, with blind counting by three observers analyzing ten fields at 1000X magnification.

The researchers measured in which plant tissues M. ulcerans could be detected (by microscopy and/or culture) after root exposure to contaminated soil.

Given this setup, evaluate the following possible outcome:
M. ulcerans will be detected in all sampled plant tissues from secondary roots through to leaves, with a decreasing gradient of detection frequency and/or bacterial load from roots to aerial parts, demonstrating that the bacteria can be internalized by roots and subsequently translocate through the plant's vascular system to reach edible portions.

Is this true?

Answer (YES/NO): NO